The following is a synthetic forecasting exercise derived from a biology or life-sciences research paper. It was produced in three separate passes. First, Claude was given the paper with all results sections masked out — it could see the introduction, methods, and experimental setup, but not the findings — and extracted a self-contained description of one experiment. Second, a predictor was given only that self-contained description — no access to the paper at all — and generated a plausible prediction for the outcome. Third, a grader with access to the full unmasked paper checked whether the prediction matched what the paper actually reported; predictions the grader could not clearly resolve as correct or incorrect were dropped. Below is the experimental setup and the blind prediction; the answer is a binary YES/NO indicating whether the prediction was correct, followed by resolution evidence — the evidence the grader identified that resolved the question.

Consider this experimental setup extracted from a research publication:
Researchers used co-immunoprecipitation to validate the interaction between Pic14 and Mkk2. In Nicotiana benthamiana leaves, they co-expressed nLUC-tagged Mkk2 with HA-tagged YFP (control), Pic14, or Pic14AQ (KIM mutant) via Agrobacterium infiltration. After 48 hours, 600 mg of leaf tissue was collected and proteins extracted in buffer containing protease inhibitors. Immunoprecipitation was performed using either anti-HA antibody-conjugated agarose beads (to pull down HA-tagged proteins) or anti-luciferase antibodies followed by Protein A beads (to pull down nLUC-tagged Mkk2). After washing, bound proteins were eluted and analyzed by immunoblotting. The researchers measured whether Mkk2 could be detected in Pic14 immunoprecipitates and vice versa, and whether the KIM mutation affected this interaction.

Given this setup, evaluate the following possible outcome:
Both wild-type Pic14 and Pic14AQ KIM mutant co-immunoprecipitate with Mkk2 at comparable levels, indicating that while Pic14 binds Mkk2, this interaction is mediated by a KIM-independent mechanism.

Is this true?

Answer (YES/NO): NO